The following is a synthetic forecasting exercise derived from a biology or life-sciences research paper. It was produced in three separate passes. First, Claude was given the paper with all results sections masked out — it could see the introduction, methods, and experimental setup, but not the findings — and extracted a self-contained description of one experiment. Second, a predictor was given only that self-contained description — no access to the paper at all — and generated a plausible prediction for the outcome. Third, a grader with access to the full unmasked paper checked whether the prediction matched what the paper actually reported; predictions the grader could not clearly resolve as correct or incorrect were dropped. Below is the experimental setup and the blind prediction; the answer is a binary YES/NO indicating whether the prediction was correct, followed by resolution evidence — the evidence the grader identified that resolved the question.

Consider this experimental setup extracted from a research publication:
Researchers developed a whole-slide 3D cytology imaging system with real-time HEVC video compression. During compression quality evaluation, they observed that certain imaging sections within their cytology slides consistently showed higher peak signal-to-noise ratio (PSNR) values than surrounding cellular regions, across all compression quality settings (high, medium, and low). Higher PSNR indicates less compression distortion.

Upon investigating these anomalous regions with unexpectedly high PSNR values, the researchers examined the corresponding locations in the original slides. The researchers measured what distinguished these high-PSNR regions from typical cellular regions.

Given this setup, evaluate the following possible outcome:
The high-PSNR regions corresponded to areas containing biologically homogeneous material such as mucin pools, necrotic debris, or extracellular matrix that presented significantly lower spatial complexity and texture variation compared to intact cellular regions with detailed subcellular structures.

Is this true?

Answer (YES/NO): NO